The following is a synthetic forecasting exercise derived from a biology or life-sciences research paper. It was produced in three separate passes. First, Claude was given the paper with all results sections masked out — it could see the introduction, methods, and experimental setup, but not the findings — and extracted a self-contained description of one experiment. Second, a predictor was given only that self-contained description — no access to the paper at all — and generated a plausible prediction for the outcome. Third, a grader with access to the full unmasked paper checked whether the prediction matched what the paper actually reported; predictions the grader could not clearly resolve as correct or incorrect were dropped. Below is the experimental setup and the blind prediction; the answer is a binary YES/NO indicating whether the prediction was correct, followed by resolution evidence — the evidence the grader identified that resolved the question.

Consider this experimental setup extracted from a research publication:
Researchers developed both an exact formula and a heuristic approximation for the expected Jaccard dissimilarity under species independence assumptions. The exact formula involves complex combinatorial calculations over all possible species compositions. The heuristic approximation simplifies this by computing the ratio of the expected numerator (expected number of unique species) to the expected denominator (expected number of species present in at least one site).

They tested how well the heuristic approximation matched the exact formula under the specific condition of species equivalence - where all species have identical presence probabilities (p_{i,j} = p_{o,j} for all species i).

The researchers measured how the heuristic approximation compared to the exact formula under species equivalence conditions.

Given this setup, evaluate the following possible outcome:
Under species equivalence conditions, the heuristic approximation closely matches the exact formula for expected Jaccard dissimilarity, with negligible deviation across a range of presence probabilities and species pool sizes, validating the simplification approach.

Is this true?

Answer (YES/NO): YES